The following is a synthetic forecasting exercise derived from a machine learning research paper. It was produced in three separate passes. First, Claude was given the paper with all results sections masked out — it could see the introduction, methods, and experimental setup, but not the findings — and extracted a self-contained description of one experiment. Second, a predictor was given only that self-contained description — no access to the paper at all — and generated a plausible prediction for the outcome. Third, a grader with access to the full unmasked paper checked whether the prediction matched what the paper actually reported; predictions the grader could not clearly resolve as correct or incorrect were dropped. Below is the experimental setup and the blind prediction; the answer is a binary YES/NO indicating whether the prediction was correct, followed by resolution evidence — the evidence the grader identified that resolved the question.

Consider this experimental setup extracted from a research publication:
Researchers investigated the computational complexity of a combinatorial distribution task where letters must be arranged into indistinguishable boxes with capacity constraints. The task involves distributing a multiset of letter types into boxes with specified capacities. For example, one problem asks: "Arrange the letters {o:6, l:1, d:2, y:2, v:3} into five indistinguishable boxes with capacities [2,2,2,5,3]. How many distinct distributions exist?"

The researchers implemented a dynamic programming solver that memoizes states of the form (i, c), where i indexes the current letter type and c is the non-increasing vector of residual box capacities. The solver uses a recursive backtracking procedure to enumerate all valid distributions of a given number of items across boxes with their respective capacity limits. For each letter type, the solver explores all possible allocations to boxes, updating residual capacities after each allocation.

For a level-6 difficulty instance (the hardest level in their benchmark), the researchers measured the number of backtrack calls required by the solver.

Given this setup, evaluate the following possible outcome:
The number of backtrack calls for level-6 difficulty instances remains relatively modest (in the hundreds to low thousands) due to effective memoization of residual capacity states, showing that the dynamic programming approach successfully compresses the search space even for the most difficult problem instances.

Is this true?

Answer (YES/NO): YES